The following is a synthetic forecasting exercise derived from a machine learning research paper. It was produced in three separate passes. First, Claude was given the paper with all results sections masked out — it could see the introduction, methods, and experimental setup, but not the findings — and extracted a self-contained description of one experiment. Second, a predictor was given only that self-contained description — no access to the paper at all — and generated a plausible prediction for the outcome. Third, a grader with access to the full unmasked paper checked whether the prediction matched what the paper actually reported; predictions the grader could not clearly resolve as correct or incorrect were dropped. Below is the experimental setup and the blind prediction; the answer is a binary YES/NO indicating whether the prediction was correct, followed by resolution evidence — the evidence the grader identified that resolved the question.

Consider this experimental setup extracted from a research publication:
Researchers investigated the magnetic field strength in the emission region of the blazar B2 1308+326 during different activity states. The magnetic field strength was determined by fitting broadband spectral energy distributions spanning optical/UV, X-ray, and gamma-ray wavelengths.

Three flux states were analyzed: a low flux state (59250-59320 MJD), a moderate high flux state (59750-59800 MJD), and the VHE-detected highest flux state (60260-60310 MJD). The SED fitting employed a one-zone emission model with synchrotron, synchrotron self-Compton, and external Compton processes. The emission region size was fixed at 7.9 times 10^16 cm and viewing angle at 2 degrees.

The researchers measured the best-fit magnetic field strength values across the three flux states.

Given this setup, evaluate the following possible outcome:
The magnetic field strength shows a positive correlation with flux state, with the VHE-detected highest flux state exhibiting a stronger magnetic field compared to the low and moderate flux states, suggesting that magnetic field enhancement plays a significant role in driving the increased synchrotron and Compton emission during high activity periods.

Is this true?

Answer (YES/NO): NO